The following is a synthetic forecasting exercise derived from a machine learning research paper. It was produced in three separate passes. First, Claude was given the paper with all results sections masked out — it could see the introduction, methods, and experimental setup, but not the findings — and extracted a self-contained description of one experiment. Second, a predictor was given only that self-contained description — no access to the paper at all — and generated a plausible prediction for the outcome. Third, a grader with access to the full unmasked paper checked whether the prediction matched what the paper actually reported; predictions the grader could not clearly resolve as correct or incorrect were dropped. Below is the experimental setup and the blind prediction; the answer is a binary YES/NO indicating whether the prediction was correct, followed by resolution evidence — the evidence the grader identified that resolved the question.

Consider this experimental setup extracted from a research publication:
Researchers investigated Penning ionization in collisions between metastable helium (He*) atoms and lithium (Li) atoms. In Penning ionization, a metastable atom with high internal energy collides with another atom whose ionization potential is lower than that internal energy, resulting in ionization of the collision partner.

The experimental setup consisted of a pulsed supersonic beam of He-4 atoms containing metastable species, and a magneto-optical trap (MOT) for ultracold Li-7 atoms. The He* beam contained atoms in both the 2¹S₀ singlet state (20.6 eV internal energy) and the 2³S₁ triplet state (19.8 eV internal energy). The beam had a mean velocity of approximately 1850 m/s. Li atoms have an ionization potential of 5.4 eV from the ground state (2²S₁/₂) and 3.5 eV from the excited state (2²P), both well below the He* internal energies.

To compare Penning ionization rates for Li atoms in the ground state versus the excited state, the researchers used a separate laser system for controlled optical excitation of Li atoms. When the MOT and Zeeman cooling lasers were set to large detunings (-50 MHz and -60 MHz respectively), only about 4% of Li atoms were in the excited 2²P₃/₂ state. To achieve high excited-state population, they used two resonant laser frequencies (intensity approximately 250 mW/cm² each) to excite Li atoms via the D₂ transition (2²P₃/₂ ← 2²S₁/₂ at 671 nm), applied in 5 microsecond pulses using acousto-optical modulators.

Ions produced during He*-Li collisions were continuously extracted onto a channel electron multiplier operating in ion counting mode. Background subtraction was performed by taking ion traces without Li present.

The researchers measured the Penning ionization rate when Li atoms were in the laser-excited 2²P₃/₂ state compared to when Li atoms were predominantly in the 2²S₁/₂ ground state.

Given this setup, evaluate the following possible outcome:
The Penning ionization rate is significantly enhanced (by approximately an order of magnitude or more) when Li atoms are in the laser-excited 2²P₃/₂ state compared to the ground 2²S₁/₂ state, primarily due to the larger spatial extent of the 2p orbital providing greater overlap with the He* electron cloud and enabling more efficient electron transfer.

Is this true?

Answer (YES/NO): NO